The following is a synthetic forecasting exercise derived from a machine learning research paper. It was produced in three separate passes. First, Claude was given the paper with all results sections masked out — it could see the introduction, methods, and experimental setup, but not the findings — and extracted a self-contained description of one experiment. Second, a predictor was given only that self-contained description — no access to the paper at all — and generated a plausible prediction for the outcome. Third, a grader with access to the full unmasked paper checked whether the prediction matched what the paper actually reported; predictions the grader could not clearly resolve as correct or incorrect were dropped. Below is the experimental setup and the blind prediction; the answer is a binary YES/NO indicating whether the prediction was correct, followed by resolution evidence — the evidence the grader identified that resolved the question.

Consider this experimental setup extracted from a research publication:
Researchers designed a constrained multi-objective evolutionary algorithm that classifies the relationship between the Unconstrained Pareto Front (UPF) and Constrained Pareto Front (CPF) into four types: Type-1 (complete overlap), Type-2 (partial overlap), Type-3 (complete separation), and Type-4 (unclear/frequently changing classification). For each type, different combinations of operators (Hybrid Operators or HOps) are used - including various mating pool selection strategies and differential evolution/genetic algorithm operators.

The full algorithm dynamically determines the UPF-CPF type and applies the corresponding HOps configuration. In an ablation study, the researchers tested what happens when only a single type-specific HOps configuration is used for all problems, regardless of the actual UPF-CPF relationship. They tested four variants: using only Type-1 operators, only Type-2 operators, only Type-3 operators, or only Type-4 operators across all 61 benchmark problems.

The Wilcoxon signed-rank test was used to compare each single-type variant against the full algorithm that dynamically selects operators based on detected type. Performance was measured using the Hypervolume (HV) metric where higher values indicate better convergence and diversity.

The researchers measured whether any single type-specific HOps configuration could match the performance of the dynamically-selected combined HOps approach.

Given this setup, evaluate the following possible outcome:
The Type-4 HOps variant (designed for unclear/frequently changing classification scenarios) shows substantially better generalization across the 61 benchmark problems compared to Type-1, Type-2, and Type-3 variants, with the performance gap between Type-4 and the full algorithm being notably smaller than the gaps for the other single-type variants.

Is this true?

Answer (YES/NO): NO